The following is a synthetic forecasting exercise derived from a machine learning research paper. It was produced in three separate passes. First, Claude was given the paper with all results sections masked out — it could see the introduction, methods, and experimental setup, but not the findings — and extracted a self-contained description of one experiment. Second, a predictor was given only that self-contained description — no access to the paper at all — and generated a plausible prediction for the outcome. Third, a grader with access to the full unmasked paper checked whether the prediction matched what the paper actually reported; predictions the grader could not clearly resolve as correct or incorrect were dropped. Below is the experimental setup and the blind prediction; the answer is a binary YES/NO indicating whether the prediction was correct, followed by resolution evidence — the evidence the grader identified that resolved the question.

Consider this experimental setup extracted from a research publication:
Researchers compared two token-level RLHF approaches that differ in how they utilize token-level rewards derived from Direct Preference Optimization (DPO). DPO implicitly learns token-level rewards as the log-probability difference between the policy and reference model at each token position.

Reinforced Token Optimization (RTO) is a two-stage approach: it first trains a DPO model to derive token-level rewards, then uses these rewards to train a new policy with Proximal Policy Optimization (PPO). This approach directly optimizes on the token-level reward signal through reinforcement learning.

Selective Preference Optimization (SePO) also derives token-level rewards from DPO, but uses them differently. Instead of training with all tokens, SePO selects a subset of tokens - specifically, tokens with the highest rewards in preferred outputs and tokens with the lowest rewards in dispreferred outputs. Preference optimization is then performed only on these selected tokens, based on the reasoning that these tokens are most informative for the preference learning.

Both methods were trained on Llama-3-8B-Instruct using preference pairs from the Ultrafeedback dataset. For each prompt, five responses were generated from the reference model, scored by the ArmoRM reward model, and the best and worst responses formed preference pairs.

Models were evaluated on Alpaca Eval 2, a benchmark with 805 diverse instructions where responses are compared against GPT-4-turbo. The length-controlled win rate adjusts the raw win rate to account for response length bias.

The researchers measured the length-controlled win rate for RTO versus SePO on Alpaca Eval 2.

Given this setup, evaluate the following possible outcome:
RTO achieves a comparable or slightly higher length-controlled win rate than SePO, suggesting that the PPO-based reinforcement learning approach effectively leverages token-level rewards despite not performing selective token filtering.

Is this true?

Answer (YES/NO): YES